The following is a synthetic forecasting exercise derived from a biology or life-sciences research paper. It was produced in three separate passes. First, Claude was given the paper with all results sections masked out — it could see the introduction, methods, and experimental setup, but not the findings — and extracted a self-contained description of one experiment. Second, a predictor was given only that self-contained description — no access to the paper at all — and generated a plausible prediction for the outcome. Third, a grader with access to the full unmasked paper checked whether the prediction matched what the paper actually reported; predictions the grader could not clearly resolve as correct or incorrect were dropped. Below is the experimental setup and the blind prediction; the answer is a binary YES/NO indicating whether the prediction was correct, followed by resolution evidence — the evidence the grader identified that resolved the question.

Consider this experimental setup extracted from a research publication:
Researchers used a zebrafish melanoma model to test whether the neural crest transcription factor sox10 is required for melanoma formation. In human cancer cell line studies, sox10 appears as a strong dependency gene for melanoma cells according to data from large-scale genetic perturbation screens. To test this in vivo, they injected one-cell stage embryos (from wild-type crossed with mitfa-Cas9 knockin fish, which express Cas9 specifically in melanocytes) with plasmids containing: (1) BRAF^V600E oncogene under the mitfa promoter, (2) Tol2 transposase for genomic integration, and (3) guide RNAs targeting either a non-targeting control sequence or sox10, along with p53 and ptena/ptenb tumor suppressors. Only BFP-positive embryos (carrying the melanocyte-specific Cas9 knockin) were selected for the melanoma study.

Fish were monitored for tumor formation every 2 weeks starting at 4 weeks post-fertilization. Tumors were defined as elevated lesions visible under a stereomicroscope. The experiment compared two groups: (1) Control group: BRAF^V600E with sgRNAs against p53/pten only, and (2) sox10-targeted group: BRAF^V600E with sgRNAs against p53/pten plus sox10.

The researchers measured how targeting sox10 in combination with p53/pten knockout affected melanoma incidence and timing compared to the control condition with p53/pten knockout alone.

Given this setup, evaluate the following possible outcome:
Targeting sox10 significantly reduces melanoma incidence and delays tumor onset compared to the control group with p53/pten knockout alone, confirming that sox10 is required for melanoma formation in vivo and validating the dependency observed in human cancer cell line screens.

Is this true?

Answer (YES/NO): YES